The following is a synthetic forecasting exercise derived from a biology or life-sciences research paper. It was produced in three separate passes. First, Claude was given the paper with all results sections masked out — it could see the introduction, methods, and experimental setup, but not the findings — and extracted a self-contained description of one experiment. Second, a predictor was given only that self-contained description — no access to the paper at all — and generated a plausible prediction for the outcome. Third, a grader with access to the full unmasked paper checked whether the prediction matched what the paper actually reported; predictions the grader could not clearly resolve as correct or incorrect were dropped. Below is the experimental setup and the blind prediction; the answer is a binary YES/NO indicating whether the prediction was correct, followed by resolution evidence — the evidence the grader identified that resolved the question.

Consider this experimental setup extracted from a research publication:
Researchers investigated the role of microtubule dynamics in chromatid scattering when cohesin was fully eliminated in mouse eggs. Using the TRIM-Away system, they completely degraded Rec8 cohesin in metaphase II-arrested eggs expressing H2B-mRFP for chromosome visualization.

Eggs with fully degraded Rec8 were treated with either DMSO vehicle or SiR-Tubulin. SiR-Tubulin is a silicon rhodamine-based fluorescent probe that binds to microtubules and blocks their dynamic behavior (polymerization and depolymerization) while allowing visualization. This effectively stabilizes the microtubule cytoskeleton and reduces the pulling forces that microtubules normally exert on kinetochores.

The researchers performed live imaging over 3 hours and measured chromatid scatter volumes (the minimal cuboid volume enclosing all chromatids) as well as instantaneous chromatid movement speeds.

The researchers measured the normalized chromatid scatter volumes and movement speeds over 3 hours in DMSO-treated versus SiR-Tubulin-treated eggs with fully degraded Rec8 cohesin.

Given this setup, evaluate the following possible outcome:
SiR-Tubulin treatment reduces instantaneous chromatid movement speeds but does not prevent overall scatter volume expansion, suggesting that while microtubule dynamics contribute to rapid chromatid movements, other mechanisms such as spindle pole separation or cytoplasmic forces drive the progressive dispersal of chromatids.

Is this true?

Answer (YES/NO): NO